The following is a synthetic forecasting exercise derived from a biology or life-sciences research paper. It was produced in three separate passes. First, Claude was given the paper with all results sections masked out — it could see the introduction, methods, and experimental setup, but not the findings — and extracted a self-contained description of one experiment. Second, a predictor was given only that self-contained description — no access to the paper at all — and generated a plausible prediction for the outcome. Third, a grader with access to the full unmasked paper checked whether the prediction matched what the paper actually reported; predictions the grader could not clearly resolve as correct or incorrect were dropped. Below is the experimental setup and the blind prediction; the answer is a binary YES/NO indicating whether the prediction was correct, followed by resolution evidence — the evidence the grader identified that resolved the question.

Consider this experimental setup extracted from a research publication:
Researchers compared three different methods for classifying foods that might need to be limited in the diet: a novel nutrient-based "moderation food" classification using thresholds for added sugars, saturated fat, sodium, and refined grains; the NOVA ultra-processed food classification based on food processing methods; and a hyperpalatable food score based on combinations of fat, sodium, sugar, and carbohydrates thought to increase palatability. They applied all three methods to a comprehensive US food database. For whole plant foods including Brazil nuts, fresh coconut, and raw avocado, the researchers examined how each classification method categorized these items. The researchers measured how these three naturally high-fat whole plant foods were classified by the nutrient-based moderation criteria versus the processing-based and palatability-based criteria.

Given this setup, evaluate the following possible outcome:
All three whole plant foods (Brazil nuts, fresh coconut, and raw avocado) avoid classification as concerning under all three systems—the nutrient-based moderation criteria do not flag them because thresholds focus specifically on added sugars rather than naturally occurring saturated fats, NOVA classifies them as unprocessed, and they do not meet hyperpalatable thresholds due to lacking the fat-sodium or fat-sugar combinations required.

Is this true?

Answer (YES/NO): NO